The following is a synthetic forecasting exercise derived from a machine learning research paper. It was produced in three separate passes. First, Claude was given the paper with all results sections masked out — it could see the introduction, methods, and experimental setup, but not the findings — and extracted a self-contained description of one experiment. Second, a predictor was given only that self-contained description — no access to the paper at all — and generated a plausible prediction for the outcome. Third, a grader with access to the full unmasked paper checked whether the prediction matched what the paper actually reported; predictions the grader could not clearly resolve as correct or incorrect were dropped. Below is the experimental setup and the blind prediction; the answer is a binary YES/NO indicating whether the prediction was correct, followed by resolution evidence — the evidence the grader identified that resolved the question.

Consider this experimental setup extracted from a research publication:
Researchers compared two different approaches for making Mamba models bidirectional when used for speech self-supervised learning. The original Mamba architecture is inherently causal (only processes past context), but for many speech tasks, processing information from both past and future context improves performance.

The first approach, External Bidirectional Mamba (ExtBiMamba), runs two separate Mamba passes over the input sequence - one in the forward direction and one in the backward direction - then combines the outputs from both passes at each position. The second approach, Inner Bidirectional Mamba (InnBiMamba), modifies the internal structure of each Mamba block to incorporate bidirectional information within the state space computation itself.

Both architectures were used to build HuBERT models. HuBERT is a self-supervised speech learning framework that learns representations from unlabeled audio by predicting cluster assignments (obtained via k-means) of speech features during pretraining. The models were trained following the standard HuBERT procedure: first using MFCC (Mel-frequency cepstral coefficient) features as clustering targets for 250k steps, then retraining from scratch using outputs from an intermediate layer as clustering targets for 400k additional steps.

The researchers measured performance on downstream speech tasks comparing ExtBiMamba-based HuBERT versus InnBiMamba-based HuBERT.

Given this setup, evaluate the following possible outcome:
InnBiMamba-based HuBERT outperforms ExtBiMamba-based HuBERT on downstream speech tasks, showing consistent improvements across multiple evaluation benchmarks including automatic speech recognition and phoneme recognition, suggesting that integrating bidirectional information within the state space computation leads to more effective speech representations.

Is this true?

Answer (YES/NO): NO